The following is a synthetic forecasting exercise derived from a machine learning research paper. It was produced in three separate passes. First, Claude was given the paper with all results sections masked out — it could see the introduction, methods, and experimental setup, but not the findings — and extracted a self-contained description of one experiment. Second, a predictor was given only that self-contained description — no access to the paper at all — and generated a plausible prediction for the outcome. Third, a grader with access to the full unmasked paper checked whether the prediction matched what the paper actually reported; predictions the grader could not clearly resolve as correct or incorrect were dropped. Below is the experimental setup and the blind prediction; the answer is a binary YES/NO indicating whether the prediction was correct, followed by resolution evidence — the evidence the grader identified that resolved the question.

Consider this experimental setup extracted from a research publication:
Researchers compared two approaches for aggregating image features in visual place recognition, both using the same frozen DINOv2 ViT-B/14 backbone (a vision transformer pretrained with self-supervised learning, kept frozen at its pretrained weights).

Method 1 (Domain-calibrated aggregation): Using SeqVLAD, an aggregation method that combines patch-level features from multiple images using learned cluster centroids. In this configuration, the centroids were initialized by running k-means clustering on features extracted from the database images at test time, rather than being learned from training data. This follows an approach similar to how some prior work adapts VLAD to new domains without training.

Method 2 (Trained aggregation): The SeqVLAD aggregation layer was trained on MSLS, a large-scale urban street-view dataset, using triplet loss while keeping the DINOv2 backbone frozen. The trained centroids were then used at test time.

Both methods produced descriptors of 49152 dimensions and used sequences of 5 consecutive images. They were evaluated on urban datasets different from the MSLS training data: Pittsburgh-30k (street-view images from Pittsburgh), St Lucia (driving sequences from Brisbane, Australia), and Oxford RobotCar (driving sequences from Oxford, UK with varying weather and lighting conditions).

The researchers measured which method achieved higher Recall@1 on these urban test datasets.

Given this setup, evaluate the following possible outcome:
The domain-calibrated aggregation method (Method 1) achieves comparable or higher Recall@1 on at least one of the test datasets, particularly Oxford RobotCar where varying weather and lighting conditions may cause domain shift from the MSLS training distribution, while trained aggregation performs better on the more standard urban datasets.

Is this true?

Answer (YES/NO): NO